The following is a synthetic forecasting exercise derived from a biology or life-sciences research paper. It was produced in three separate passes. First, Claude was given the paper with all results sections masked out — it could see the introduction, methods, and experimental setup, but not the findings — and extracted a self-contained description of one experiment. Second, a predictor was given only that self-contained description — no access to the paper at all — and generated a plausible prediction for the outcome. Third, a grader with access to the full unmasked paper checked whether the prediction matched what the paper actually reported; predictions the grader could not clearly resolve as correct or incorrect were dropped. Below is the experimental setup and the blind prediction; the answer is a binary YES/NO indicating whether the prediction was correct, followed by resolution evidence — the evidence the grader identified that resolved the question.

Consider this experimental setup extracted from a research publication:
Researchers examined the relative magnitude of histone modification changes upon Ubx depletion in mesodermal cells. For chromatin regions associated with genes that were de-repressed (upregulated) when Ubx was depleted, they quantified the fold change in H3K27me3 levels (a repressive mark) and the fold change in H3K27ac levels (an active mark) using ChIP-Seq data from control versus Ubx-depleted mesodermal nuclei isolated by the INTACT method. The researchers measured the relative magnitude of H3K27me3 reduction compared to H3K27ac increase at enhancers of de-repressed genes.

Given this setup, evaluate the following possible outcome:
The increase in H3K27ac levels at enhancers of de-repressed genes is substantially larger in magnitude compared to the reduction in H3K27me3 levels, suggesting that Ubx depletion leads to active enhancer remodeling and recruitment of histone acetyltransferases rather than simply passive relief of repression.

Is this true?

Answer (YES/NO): YES